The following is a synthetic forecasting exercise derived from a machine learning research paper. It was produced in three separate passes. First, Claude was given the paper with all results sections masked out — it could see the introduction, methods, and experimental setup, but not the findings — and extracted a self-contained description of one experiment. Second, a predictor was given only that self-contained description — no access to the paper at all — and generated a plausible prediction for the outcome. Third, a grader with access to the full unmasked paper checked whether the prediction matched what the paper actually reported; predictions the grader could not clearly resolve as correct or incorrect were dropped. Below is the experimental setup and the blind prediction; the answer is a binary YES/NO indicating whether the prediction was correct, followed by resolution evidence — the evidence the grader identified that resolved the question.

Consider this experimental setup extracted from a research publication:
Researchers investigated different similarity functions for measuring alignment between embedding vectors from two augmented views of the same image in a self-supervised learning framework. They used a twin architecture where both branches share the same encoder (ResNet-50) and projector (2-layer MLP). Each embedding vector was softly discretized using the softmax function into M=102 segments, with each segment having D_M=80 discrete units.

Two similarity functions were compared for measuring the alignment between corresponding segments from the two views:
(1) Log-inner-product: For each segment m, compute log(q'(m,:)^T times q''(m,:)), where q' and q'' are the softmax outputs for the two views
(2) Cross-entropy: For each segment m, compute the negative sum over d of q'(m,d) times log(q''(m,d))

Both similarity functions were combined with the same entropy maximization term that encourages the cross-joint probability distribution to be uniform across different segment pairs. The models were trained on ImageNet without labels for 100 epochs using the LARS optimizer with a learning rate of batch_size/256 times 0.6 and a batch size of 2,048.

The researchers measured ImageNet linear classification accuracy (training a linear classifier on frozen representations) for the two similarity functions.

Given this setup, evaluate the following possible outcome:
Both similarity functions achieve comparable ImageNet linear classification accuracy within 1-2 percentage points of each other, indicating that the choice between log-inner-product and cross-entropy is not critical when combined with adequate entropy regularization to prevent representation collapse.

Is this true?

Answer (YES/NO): NO